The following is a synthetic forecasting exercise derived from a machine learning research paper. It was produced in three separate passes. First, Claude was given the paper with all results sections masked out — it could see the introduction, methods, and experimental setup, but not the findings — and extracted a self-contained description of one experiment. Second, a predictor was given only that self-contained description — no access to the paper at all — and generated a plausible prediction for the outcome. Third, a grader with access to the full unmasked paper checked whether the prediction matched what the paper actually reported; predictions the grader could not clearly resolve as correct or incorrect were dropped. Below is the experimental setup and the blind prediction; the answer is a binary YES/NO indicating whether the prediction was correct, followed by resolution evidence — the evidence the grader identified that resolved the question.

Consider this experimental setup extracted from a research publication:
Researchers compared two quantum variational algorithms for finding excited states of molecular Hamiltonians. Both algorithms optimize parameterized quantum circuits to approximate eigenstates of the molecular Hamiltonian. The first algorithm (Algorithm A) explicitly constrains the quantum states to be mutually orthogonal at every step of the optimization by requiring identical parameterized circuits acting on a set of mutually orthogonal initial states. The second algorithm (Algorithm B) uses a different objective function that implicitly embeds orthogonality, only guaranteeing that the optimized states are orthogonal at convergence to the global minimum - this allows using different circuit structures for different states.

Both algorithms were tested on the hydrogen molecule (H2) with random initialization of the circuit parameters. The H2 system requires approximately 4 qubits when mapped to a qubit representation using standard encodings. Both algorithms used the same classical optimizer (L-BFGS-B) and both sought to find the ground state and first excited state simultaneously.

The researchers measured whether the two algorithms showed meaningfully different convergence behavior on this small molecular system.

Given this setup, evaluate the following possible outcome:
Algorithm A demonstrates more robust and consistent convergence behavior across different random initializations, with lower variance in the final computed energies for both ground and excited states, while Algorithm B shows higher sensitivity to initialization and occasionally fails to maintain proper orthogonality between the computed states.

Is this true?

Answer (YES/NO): NO